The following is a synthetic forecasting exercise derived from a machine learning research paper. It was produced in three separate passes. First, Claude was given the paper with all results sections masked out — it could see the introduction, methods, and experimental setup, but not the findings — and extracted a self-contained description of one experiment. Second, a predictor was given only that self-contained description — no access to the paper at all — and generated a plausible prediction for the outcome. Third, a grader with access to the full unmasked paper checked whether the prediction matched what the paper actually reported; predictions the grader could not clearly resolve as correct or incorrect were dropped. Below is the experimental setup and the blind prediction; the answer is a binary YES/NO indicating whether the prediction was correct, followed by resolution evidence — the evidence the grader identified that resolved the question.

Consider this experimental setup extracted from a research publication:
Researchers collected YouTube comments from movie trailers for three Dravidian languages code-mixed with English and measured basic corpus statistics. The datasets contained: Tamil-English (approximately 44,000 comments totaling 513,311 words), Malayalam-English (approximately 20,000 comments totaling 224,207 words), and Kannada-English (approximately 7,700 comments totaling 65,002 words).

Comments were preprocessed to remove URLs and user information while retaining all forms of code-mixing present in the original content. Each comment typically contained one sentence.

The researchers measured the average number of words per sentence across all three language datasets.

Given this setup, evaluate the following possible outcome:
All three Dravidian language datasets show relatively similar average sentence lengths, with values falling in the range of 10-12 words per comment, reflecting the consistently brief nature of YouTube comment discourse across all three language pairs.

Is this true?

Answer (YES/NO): NO